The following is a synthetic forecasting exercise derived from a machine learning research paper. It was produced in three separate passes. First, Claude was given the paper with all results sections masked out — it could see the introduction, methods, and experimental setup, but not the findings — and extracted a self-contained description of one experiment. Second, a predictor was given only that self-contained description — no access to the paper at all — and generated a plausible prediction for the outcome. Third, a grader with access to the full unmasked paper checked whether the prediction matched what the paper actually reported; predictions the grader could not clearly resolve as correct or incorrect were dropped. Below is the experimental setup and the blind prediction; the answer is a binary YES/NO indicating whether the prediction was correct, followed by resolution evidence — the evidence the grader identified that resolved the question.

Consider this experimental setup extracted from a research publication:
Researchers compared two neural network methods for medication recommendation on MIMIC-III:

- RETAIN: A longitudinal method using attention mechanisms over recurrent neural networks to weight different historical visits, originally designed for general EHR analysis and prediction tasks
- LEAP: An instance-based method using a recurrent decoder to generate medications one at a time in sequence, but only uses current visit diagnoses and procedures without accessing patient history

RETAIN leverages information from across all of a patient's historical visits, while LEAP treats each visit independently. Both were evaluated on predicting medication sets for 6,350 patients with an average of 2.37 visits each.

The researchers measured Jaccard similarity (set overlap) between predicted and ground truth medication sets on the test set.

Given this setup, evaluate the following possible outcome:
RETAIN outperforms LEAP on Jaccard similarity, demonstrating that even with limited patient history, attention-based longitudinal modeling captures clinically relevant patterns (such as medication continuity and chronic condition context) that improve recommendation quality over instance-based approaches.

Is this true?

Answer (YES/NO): YES